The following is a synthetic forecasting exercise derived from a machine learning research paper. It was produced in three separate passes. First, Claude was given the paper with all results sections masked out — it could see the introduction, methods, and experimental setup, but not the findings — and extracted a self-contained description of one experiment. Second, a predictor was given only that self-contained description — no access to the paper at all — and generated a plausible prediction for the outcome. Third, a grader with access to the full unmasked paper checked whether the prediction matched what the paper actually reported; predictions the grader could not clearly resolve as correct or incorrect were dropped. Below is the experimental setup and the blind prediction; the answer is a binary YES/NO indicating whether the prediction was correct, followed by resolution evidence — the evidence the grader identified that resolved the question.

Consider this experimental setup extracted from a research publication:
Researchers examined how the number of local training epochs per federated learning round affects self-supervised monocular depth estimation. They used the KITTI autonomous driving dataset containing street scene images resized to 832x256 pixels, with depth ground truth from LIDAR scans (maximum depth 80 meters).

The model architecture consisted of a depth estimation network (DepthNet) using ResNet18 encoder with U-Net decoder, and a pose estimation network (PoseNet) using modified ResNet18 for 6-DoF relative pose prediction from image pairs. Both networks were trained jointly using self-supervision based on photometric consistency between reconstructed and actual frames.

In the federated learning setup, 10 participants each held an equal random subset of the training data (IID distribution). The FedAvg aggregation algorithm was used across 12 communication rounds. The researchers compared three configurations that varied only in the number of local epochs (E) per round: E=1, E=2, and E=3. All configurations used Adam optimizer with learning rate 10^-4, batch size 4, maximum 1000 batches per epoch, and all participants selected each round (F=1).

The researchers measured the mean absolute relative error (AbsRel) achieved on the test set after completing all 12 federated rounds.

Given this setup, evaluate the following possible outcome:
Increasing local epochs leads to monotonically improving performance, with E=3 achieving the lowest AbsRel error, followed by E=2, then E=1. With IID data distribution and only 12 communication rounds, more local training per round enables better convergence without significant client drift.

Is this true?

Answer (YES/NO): YES